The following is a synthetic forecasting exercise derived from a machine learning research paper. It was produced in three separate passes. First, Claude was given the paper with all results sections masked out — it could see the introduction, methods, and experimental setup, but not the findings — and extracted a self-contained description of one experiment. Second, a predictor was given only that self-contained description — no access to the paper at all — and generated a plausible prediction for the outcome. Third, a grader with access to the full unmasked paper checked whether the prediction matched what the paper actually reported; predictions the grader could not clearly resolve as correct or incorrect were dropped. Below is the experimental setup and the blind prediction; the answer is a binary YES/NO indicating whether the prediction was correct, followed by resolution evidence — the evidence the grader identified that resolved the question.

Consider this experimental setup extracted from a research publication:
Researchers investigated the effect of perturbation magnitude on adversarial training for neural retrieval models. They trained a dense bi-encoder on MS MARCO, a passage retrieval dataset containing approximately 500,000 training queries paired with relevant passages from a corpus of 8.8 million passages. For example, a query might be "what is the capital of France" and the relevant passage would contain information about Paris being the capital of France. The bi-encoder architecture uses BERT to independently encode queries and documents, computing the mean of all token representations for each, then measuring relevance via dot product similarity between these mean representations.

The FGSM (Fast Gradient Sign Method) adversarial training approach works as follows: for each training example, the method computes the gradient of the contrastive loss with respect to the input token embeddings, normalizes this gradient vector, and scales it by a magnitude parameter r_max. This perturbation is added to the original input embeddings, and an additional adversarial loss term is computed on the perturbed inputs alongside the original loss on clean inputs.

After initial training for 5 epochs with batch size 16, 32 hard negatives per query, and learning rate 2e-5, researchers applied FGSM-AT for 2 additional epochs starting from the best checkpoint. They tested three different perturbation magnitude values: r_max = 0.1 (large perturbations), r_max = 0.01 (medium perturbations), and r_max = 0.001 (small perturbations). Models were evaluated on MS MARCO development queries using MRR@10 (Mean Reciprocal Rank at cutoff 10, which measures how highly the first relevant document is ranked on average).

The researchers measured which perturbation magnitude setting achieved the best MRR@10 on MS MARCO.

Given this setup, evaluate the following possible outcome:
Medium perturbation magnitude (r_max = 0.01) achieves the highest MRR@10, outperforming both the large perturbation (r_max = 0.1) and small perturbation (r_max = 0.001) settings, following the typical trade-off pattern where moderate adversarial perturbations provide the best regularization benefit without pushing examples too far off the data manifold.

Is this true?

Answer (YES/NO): YES